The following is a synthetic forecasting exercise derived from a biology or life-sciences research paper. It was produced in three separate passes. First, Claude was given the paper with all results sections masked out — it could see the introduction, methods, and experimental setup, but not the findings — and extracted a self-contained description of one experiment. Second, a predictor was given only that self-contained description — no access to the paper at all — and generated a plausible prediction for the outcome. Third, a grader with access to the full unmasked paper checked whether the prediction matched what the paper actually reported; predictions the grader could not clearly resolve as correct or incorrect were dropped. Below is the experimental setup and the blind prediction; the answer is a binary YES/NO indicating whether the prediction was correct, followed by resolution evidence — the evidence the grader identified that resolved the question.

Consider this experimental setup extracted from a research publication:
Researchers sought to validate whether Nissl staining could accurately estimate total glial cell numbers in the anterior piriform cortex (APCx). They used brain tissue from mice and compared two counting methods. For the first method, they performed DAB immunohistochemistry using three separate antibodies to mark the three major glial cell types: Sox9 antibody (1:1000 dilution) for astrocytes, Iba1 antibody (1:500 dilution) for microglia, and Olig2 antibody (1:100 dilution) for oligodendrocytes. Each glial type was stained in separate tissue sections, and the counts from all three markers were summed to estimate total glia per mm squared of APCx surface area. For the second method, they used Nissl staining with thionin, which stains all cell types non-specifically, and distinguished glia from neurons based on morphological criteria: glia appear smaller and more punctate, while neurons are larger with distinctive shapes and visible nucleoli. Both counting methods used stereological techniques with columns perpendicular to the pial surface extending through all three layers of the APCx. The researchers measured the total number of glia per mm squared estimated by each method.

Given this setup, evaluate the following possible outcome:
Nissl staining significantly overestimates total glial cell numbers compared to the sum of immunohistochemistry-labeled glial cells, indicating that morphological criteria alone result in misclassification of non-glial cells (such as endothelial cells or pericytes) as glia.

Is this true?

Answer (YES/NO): NO